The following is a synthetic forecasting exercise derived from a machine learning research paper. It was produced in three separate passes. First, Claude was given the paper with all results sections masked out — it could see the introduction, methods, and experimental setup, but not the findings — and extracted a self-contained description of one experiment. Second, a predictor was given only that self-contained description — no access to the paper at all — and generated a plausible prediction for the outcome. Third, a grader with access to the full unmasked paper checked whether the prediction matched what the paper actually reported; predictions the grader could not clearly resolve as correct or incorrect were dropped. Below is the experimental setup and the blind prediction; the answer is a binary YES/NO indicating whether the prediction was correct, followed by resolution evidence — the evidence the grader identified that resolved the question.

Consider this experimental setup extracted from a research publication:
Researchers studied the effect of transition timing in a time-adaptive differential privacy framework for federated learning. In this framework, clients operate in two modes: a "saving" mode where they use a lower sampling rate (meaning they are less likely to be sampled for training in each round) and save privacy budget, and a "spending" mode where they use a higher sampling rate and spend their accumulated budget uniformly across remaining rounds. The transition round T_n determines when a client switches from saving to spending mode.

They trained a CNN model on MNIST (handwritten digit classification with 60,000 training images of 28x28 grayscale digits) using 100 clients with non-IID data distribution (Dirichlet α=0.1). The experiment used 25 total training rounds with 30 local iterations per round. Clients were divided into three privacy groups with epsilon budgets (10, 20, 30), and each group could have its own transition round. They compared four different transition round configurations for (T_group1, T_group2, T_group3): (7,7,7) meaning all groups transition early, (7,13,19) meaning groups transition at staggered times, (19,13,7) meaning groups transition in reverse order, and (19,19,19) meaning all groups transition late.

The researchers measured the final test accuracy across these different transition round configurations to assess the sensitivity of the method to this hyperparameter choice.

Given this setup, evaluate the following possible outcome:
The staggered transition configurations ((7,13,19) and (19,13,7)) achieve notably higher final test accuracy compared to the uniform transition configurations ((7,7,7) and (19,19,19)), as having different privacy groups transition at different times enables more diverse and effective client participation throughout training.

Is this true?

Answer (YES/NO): NO